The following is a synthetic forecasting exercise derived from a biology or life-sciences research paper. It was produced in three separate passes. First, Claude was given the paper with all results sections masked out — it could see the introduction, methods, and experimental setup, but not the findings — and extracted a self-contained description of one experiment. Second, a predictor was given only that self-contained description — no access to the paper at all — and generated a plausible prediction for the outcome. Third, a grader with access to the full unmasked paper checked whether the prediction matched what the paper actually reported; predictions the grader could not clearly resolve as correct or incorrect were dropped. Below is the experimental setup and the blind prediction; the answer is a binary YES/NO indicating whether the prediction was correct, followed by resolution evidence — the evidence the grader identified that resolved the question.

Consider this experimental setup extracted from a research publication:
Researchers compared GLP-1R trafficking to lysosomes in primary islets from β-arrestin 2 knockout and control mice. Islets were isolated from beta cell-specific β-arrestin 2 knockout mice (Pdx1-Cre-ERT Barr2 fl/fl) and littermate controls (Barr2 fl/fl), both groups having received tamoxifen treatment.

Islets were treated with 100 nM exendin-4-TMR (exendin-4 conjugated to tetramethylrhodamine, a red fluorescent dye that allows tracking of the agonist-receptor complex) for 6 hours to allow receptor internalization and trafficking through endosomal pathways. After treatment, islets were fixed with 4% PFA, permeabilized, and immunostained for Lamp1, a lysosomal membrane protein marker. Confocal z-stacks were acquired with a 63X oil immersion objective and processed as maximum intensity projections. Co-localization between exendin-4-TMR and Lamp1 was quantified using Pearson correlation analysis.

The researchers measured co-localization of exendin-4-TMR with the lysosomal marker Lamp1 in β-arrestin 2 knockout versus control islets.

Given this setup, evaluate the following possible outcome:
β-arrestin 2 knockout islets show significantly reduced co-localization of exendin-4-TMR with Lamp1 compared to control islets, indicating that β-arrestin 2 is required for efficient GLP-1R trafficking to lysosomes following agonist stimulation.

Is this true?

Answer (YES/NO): YES